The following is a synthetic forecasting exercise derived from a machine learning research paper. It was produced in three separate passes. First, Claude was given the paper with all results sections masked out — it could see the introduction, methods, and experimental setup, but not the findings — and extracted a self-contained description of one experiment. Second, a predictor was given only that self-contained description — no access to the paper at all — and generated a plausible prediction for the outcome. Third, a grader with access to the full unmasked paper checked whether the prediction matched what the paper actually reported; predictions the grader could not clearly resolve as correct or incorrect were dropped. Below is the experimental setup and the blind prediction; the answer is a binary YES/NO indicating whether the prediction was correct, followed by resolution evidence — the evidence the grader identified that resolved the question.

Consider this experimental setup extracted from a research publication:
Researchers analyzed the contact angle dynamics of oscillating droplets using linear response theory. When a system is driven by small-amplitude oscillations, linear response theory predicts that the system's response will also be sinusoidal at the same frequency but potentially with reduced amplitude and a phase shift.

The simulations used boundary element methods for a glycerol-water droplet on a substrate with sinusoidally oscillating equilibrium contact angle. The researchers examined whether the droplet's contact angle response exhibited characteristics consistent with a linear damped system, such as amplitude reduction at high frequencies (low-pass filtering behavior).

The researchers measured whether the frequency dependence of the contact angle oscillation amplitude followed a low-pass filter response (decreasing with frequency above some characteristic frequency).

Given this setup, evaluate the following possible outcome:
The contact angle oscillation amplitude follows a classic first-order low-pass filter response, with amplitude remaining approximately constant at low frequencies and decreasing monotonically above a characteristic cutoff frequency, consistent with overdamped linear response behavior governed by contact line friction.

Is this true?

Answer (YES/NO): NO